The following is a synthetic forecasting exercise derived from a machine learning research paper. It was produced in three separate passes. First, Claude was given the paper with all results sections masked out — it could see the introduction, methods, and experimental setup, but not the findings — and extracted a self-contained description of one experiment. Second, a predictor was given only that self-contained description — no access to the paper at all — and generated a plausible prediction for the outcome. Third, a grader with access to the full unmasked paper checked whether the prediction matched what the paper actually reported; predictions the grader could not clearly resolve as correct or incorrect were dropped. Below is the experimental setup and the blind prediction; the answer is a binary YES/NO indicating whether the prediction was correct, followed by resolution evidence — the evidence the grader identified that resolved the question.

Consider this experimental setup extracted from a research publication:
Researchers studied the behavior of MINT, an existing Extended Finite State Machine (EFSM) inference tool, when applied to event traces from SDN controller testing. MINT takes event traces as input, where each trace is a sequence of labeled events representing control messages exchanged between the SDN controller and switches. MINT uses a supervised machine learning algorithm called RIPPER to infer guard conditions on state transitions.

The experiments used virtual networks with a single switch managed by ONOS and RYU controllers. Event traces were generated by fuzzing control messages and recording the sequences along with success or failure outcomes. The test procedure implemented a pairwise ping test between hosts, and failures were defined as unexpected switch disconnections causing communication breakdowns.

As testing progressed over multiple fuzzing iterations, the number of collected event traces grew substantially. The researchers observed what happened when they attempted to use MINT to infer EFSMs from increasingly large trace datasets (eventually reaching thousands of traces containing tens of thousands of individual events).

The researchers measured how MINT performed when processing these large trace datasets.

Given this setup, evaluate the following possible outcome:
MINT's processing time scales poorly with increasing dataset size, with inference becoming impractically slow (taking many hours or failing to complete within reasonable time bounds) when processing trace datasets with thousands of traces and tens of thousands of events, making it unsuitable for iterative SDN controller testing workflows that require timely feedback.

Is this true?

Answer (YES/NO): YES